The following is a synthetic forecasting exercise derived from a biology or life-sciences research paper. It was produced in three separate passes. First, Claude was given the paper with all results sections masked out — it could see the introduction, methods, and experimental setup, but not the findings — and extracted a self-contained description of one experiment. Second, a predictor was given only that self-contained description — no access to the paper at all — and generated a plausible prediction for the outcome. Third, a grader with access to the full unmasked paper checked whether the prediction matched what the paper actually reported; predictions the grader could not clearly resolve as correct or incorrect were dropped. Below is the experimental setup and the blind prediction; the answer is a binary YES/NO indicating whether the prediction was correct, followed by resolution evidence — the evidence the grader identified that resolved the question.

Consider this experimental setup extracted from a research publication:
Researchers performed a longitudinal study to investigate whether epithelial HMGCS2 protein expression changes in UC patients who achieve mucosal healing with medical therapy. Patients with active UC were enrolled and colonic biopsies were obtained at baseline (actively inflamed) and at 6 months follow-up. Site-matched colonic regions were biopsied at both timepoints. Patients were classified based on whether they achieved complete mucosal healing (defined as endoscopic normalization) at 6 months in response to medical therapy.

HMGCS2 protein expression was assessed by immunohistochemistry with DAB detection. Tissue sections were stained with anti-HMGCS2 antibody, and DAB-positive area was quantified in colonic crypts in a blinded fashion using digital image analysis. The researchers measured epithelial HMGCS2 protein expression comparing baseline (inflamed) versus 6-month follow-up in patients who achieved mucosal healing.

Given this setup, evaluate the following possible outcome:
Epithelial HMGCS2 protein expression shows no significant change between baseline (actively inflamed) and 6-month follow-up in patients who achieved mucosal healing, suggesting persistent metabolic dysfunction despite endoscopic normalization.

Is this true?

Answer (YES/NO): NO